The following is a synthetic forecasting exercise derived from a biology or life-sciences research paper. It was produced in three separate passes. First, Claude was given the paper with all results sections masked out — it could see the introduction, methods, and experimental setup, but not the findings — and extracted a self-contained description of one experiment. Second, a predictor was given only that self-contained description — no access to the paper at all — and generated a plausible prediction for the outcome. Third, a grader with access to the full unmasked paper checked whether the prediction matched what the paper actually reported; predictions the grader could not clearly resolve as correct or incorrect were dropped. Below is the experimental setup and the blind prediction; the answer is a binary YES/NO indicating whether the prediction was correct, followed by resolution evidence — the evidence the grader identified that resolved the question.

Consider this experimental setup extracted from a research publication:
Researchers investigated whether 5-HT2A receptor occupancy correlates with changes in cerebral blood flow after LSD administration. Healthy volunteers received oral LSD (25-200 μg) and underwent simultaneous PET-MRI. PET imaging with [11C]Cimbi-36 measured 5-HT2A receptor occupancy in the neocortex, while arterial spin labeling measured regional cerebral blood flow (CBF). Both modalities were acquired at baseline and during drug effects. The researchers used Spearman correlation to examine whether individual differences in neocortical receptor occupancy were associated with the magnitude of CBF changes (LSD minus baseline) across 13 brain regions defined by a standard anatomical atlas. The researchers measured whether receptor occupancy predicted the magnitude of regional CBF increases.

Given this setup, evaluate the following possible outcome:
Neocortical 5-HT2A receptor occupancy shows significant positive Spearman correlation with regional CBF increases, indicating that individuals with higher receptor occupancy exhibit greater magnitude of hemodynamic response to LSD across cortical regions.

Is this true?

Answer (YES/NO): NO